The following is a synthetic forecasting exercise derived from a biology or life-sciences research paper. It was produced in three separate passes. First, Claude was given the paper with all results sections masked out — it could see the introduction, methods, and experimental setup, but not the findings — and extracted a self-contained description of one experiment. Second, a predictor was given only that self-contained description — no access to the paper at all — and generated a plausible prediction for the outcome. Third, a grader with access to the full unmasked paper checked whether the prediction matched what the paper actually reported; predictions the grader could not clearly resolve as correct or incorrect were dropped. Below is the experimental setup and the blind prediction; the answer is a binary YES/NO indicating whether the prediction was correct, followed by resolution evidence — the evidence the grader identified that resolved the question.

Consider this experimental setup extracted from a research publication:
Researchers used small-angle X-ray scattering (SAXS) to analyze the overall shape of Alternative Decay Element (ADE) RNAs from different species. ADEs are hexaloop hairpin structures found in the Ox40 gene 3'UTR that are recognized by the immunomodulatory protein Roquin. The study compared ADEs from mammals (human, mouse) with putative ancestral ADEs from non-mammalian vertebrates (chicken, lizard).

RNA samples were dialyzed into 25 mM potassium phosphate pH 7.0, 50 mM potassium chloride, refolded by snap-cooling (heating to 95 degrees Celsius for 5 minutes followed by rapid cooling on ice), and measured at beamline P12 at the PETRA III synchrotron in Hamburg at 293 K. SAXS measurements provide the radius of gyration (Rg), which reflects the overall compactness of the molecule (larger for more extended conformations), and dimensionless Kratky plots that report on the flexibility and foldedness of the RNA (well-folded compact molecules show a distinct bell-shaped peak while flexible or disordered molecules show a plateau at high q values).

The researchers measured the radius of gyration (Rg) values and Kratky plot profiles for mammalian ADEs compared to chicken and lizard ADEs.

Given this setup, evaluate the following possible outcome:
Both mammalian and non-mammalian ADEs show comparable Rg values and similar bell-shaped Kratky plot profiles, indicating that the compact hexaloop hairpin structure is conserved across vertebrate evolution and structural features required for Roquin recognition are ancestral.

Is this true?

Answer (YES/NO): NO